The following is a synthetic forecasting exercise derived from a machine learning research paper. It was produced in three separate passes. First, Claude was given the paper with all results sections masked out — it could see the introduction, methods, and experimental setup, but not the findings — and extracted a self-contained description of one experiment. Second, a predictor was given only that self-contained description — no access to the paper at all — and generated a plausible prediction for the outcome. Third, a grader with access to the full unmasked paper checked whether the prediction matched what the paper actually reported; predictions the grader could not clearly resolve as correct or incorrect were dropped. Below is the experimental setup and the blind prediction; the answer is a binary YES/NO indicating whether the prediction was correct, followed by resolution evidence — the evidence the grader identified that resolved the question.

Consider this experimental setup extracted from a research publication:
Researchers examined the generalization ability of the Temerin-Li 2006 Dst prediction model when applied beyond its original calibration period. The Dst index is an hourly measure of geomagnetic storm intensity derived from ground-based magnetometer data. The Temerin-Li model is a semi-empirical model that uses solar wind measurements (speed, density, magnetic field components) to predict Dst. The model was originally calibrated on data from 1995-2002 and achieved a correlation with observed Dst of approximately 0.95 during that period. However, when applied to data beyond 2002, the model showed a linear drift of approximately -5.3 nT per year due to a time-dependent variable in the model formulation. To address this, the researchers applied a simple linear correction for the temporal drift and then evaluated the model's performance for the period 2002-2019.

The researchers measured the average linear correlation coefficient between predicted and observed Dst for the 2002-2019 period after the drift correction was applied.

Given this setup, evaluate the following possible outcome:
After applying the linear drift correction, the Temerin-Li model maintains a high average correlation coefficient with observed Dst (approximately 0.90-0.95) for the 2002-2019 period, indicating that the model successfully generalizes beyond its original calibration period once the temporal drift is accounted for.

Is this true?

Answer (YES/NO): YES